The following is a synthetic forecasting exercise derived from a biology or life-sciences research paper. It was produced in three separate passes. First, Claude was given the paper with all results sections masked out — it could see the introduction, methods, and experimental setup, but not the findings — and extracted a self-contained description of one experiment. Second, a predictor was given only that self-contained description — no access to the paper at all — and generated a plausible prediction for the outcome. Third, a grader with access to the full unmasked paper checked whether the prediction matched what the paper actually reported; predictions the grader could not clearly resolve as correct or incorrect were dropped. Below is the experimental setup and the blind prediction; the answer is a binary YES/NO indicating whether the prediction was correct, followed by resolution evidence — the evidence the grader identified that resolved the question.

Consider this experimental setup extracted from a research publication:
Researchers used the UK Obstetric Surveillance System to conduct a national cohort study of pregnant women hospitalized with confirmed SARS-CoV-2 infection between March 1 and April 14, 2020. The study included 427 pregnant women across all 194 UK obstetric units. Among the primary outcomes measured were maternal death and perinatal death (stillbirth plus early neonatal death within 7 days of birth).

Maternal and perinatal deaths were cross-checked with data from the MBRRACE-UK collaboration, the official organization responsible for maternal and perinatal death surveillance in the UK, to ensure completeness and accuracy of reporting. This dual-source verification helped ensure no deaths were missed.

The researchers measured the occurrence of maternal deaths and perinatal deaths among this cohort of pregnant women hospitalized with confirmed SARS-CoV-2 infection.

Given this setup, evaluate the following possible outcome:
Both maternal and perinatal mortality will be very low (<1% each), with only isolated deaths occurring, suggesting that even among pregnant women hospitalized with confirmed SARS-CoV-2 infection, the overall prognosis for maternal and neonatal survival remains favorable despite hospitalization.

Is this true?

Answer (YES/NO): NO